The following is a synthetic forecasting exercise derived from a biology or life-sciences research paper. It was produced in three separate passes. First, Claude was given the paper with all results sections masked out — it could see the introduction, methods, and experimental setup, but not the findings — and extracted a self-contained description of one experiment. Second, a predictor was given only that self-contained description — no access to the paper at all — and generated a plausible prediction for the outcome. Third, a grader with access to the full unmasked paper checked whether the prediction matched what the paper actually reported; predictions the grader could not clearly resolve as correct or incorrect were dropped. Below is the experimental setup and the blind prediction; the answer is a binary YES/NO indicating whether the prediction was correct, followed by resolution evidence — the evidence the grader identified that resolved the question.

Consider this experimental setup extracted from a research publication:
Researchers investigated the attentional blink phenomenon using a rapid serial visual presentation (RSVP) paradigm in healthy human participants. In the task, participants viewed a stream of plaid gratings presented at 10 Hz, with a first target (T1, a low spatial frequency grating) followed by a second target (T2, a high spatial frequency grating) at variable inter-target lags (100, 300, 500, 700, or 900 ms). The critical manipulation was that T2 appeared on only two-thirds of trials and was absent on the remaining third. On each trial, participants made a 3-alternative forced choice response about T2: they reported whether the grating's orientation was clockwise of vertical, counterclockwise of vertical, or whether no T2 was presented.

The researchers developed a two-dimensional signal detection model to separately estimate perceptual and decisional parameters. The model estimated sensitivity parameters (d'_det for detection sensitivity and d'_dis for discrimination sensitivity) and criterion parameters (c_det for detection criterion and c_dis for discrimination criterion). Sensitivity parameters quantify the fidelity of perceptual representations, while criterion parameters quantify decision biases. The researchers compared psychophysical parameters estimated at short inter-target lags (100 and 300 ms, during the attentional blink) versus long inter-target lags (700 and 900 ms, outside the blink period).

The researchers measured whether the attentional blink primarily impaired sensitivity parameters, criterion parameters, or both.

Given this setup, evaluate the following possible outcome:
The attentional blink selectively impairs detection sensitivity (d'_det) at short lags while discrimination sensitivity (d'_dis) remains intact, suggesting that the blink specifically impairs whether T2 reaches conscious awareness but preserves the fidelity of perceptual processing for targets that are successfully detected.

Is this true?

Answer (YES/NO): NO